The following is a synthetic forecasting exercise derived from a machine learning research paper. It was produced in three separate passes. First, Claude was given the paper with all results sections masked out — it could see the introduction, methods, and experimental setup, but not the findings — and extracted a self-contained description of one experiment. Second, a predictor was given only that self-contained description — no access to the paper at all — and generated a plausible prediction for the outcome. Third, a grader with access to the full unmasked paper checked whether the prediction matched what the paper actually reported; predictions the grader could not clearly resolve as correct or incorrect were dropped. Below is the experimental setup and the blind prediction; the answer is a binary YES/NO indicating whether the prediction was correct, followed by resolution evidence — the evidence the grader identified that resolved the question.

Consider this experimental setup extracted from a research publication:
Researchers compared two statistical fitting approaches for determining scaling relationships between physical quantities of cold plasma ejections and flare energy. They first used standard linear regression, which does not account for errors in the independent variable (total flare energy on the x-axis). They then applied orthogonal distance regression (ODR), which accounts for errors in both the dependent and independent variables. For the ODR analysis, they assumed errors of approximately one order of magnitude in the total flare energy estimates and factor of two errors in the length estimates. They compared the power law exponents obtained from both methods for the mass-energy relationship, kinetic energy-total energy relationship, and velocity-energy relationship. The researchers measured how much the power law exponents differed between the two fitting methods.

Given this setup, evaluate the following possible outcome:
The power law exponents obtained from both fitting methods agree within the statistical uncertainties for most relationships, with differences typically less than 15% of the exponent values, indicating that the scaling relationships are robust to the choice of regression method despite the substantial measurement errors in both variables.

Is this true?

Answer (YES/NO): YES